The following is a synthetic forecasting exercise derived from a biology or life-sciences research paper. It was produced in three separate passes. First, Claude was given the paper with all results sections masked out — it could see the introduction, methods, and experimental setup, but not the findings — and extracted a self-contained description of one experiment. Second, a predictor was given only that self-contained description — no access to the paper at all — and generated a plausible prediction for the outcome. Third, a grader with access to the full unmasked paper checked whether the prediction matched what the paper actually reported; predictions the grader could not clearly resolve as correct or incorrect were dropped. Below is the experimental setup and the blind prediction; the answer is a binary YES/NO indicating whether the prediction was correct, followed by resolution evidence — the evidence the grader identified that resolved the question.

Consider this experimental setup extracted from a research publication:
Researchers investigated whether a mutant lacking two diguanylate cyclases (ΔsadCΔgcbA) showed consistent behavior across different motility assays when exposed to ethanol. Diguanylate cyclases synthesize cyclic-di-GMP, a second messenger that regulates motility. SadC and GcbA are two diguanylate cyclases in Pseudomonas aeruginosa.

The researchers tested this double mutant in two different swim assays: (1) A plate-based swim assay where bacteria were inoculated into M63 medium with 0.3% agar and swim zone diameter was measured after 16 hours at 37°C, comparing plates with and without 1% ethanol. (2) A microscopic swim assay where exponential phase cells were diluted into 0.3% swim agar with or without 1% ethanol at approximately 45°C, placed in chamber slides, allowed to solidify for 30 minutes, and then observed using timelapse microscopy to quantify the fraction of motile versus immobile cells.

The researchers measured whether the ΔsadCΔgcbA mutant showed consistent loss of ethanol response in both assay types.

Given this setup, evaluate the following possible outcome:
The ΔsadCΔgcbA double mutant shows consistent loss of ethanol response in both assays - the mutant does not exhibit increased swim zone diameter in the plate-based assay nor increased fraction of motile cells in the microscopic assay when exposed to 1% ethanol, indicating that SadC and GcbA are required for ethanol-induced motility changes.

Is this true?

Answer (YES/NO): NO